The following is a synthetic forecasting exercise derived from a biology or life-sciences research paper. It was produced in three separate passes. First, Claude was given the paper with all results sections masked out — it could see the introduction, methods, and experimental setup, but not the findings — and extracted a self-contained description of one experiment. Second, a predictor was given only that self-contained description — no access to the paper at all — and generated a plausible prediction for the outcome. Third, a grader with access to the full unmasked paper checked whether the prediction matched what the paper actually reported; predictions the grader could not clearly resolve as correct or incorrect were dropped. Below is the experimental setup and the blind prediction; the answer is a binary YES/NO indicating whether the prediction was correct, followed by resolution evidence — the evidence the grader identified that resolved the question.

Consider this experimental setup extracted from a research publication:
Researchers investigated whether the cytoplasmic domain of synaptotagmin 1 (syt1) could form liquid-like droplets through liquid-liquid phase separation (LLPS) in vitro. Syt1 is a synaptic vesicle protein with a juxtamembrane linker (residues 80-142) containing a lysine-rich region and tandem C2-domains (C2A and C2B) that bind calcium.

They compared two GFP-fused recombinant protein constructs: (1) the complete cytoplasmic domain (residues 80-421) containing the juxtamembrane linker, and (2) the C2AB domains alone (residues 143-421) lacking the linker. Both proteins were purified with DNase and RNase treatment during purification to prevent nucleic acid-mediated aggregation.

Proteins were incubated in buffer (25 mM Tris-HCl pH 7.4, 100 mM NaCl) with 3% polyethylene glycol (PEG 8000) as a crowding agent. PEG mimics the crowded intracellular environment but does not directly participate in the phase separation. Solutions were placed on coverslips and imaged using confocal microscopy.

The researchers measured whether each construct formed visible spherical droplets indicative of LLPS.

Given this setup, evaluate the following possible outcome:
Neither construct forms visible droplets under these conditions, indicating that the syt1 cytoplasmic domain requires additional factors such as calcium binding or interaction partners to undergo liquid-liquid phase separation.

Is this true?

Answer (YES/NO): NO